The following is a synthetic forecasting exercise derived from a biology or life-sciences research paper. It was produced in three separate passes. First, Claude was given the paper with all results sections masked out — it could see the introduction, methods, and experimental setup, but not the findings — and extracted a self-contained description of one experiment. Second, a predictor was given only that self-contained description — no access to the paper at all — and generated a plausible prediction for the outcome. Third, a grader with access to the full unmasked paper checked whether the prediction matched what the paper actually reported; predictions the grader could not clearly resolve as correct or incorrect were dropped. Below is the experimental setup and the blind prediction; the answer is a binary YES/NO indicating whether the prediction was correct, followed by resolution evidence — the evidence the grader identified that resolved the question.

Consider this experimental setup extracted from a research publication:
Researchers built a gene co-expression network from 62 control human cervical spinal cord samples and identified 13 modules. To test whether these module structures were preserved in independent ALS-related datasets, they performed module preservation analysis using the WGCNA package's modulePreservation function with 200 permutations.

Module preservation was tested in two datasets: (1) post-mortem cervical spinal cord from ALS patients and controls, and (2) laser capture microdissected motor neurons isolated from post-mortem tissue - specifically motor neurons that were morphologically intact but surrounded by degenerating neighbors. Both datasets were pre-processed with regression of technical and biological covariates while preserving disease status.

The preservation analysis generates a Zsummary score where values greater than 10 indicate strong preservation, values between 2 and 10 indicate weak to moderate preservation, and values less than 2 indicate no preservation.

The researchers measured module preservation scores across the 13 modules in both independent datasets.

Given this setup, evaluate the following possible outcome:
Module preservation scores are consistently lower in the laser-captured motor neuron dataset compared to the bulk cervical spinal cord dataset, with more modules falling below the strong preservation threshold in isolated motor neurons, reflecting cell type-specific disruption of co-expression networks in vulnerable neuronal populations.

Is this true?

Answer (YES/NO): YES